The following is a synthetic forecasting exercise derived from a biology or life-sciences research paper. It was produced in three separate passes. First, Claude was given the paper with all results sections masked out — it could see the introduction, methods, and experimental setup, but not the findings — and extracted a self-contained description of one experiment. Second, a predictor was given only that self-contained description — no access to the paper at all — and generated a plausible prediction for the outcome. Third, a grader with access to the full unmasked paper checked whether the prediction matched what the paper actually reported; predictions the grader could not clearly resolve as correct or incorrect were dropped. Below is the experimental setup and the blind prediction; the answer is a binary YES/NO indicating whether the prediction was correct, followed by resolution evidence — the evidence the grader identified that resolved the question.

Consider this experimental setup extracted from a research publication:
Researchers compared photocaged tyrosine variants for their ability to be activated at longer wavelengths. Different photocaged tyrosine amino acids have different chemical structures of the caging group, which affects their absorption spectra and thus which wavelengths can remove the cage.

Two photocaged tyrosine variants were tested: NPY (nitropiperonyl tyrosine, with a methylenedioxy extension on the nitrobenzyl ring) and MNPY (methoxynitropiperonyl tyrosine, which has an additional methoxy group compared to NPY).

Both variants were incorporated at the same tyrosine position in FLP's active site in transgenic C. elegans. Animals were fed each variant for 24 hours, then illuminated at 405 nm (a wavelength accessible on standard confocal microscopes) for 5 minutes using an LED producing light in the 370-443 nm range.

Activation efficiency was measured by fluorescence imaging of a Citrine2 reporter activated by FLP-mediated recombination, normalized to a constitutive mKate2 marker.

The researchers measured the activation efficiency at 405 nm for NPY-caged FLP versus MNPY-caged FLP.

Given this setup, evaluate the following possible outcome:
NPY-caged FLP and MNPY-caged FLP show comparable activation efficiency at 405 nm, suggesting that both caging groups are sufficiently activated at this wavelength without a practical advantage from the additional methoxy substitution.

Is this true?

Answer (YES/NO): YES